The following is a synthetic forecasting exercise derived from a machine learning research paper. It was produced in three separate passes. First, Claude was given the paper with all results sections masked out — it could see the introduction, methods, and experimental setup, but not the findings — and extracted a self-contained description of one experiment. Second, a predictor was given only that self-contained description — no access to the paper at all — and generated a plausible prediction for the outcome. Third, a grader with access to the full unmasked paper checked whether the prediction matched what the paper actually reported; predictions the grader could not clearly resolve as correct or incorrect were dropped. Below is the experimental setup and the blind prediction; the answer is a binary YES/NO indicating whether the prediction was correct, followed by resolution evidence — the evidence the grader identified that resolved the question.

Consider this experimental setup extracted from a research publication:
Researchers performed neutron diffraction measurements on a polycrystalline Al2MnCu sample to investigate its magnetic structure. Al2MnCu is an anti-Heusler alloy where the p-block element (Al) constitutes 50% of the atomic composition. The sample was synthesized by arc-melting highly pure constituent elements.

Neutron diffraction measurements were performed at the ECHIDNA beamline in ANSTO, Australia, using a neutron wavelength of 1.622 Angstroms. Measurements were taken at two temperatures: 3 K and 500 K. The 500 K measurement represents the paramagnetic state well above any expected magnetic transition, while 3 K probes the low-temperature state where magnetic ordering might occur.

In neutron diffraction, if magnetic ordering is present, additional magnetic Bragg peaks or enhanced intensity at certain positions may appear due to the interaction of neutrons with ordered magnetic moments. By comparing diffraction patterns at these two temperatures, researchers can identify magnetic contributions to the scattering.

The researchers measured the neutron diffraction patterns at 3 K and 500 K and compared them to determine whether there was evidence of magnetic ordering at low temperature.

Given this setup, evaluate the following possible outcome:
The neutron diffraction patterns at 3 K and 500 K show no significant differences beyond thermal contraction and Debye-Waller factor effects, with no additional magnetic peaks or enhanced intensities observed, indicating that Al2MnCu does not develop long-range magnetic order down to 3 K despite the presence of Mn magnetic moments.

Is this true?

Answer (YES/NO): NO